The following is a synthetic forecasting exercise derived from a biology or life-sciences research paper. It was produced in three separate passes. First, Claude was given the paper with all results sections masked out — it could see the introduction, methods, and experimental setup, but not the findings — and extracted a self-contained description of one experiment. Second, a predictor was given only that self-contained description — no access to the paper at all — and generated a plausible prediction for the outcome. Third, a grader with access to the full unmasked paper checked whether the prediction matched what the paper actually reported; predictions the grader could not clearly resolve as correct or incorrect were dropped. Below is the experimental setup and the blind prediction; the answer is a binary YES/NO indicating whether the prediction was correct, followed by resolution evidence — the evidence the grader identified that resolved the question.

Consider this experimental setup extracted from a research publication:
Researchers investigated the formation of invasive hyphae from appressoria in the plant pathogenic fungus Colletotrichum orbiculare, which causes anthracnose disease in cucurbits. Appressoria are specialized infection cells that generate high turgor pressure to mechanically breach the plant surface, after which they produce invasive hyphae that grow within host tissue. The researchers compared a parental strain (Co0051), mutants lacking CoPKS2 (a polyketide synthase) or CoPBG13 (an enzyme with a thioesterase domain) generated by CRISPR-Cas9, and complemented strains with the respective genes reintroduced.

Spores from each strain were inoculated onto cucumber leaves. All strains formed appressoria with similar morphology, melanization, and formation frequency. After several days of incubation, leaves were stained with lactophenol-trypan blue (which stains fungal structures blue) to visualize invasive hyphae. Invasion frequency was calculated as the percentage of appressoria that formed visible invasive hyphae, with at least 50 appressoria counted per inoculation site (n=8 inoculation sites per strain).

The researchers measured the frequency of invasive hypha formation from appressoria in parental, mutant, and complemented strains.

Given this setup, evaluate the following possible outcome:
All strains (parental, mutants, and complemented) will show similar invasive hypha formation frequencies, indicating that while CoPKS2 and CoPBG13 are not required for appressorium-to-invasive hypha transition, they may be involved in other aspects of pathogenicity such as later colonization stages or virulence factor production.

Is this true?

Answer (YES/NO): NO